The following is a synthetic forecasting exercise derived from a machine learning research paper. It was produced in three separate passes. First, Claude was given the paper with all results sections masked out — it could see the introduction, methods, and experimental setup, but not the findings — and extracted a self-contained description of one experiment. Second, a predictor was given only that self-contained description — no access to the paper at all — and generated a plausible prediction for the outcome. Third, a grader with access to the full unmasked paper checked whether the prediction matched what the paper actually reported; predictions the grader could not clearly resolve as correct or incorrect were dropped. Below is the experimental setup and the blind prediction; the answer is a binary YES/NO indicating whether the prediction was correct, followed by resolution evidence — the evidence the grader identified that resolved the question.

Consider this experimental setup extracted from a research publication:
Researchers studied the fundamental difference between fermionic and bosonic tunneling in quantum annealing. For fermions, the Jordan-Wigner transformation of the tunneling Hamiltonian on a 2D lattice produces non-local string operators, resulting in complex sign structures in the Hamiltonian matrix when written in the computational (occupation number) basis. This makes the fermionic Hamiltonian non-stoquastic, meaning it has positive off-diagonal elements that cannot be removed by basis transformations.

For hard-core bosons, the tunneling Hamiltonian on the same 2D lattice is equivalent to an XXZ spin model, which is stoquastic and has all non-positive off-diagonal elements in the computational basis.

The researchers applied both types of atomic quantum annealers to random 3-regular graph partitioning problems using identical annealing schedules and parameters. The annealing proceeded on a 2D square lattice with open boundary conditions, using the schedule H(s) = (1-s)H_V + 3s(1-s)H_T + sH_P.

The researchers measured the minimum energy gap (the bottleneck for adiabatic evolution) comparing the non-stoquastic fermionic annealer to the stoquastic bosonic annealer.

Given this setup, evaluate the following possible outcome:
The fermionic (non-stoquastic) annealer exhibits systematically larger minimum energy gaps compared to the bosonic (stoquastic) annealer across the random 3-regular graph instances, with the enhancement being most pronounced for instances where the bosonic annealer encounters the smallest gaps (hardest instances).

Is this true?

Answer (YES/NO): NO